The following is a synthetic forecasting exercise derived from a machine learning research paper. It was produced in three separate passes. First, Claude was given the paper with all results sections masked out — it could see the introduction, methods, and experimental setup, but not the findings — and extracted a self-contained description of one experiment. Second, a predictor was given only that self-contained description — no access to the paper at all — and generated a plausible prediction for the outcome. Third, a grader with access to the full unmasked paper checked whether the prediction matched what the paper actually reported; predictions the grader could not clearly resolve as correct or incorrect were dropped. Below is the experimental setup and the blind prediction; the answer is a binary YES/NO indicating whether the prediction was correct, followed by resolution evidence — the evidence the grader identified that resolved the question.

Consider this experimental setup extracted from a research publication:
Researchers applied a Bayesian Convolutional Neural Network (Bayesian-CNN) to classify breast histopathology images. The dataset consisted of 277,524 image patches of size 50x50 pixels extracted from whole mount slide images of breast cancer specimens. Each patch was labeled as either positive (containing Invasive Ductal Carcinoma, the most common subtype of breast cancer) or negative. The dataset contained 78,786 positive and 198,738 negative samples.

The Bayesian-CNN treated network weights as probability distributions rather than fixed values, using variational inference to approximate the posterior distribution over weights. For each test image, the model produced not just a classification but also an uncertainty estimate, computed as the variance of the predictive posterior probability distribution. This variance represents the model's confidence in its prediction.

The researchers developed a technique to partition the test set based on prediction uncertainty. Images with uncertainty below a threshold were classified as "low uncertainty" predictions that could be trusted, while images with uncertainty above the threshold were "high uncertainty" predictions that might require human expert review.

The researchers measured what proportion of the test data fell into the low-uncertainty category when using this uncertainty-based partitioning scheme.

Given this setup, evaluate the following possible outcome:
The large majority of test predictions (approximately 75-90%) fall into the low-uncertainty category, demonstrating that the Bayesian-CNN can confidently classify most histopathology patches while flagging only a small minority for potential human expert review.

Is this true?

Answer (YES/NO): YES